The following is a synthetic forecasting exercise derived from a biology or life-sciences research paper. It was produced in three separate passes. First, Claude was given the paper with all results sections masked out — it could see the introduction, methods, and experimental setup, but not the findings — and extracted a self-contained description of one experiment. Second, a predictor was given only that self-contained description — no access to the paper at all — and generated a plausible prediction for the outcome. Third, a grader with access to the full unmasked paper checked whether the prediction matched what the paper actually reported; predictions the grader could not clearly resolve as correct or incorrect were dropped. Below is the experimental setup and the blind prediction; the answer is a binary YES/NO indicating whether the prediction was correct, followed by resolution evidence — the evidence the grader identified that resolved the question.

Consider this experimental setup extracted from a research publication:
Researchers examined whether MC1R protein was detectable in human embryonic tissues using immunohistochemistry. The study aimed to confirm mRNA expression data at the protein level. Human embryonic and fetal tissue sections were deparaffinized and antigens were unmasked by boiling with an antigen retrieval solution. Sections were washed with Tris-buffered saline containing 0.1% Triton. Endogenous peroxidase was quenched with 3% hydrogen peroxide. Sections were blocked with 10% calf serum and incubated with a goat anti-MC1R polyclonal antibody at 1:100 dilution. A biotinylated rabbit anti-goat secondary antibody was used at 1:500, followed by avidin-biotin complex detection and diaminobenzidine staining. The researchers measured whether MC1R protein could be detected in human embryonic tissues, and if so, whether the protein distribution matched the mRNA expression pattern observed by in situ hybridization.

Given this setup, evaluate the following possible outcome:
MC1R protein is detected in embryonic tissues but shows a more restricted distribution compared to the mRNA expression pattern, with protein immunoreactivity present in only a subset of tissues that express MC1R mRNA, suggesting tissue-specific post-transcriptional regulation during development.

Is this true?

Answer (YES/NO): NO